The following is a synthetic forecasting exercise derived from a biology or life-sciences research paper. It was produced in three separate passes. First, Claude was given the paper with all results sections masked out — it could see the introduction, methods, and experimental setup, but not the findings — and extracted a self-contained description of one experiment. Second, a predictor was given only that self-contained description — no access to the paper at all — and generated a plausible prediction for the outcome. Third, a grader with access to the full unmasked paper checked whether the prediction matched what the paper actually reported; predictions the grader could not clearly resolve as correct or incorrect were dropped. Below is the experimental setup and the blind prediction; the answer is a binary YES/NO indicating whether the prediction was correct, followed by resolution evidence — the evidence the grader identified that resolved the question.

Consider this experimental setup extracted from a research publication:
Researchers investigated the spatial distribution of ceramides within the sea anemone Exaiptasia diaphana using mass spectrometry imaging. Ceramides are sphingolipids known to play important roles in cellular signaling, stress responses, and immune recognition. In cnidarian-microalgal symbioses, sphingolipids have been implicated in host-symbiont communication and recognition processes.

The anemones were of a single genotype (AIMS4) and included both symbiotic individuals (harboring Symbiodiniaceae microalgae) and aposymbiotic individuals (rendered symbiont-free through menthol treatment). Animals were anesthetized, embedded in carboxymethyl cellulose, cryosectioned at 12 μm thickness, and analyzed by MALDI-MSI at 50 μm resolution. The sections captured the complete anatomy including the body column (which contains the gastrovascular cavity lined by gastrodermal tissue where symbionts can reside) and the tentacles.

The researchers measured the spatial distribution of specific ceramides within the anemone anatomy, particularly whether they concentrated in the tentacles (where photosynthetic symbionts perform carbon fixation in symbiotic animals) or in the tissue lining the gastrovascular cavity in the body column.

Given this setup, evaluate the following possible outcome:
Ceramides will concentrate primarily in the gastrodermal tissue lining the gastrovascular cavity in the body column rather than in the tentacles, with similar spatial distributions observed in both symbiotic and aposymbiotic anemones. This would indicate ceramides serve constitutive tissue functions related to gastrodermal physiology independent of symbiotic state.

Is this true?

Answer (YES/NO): NO